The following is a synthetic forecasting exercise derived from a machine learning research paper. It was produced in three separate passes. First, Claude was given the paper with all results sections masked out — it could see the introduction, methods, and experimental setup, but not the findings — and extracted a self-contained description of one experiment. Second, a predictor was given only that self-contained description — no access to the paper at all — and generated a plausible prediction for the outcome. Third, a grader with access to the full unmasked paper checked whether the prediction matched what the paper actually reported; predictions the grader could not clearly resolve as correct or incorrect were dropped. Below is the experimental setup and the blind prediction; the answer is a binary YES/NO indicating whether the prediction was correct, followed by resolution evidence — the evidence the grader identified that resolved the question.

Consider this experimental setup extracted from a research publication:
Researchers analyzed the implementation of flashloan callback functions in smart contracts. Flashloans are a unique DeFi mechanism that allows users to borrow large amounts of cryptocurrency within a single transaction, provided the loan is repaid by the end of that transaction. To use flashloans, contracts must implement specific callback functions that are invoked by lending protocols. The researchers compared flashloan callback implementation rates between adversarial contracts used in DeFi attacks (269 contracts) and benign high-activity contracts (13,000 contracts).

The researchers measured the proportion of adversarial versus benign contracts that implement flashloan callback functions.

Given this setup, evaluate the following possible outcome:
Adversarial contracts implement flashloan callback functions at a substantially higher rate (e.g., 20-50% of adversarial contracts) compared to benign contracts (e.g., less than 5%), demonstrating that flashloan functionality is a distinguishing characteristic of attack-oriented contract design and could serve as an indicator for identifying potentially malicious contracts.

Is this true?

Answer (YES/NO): NO